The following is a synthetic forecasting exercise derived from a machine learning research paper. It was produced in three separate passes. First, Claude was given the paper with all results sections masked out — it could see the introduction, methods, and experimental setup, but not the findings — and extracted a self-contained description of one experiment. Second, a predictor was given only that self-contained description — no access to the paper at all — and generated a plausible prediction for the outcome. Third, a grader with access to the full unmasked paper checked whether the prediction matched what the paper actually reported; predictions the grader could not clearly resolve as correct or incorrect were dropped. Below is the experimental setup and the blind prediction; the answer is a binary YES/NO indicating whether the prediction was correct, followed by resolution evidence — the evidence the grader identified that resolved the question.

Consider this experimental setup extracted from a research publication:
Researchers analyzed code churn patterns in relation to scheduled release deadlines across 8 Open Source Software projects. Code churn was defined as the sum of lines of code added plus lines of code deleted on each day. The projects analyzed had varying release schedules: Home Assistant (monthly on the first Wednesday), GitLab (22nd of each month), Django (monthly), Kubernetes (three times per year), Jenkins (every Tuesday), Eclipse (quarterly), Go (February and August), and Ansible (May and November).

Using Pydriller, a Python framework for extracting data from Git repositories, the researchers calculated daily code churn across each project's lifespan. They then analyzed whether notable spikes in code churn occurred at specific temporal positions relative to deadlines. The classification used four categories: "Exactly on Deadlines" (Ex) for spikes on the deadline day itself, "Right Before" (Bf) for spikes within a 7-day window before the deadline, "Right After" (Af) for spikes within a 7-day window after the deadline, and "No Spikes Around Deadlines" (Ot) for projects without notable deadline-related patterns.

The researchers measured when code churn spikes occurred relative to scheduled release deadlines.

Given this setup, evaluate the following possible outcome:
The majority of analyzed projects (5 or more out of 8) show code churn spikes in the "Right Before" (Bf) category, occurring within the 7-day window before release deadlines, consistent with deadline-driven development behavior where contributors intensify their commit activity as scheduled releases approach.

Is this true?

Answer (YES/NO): NO